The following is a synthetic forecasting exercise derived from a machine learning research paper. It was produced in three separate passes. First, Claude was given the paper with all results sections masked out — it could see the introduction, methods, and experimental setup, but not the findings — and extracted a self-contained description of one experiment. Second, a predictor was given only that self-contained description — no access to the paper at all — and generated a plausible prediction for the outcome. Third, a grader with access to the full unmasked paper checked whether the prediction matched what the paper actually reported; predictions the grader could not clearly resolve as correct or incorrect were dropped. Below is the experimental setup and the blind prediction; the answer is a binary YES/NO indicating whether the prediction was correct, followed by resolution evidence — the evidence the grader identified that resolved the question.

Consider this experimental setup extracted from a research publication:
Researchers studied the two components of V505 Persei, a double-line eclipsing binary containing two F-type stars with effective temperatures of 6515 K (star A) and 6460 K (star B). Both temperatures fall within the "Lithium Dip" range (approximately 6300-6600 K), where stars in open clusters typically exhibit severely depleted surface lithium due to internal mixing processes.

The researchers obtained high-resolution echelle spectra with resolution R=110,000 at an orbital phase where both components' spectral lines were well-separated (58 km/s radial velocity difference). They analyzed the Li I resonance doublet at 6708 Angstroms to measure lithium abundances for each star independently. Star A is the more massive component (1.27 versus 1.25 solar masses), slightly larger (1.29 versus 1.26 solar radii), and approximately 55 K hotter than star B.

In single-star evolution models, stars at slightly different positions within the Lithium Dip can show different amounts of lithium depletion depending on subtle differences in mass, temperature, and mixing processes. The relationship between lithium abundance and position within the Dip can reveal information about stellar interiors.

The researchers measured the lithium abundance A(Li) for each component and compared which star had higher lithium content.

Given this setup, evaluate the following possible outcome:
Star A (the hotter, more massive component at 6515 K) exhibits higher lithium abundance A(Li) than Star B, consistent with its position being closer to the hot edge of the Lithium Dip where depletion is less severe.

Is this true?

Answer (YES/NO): YES